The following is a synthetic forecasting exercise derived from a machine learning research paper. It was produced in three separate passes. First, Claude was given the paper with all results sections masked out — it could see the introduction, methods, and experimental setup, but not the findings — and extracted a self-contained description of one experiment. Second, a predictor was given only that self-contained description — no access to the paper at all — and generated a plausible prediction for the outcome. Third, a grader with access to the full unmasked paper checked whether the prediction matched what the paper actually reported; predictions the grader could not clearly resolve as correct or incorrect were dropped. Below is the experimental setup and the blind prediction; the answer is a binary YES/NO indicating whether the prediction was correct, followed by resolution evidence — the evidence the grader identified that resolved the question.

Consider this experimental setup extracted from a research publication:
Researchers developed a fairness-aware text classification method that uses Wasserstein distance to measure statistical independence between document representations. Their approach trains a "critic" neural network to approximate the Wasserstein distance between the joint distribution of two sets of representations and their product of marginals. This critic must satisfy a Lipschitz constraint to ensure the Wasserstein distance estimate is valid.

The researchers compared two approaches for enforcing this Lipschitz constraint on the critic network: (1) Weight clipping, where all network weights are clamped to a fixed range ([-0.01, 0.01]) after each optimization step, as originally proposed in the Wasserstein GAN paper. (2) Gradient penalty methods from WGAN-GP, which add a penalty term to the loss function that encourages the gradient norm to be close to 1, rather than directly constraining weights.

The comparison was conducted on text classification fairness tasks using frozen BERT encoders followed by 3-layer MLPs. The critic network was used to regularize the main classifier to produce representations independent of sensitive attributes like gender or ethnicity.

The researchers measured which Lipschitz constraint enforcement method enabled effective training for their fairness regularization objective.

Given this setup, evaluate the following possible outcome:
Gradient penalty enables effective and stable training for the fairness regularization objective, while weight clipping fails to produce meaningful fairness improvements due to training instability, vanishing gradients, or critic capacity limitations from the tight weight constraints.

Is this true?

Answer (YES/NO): NO